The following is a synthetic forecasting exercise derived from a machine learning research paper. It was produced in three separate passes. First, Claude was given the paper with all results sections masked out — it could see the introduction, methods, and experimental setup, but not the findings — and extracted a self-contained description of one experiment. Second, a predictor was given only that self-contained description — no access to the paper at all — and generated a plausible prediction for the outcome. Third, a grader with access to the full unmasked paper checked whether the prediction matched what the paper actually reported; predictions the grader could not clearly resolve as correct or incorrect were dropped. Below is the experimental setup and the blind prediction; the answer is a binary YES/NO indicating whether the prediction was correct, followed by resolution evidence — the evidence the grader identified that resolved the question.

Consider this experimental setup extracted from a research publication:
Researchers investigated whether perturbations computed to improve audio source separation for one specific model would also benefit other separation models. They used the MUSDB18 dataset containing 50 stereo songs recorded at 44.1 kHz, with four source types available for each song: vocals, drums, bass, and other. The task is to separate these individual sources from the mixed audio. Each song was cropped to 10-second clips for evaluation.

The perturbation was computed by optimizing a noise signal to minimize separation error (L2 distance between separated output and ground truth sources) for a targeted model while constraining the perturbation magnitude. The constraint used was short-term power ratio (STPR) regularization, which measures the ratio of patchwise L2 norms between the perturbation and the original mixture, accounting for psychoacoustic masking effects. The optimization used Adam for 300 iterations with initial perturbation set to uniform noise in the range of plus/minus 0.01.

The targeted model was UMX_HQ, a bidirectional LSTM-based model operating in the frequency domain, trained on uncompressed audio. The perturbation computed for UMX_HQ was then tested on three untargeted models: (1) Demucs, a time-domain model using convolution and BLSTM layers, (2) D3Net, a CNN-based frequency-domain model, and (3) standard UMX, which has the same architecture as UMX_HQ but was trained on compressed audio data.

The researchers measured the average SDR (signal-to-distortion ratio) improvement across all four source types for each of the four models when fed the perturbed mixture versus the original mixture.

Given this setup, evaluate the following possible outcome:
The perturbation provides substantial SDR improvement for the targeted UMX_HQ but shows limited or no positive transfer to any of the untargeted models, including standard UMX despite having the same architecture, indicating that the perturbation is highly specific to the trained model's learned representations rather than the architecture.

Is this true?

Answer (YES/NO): NO